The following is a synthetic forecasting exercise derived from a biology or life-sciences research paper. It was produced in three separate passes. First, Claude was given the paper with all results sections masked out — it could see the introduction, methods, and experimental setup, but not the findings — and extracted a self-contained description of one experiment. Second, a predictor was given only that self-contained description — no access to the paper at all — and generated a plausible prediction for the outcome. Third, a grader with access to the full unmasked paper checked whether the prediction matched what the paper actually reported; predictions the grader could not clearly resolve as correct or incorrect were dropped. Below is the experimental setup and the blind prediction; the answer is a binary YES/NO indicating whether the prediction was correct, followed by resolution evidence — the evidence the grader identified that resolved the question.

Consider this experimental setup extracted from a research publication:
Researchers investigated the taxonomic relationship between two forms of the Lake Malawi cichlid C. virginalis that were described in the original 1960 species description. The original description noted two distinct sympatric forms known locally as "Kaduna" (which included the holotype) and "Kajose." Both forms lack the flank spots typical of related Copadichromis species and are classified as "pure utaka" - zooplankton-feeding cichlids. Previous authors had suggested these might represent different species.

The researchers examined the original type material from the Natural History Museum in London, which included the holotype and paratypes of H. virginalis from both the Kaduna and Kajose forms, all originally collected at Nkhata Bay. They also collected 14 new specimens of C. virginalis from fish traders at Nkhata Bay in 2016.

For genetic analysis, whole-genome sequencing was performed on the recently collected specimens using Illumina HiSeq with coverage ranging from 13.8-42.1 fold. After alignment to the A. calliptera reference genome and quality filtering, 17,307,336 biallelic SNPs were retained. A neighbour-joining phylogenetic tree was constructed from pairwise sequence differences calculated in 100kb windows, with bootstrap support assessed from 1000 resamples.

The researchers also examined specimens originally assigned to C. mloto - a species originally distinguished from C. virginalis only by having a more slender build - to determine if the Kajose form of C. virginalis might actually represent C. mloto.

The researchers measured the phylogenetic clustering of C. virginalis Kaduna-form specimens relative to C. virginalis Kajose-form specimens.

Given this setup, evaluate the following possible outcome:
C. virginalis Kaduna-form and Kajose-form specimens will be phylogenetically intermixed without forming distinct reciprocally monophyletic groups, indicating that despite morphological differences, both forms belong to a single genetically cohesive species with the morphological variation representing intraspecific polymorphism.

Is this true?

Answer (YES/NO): NO